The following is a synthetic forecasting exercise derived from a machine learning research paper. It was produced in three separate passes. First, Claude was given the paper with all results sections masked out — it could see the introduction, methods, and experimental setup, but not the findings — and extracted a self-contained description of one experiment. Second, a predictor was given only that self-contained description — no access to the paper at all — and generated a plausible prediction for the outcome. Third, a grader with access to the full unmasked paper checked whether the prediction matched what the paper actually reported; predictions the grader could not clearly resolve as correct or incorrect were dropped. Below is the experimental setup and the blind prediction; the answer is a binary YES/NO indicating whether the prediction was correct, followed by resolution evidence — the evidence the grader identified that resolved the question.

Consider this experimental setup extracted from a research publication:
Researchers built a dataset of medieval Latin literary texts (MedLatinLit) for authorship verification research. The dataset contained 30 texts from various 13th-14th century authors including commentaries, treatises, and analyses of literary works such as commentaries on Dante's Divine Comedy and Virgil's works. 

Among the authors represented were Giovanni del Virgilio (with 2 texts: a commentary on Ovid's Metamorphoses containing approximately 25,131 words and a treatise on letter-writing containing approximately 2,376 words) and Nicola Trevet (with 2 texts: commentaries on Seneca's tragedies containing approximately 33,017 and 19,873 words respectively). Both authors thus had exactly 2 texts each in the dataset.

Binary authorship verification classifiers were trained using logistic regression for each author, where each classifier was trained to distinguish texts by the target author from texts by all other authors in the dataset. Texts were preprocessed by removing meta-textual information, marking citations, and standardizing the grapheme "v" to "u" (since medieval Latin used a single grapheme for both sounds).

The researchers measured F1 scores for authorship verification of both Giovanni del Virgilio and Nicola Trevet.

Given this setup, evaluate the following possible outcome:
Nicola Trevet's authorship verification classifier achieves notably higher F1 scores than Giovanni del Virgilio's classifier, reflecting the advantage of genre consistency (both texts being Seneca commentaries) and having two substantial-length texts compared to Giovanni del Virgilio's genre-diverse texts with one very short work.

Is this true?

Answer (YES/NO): NO